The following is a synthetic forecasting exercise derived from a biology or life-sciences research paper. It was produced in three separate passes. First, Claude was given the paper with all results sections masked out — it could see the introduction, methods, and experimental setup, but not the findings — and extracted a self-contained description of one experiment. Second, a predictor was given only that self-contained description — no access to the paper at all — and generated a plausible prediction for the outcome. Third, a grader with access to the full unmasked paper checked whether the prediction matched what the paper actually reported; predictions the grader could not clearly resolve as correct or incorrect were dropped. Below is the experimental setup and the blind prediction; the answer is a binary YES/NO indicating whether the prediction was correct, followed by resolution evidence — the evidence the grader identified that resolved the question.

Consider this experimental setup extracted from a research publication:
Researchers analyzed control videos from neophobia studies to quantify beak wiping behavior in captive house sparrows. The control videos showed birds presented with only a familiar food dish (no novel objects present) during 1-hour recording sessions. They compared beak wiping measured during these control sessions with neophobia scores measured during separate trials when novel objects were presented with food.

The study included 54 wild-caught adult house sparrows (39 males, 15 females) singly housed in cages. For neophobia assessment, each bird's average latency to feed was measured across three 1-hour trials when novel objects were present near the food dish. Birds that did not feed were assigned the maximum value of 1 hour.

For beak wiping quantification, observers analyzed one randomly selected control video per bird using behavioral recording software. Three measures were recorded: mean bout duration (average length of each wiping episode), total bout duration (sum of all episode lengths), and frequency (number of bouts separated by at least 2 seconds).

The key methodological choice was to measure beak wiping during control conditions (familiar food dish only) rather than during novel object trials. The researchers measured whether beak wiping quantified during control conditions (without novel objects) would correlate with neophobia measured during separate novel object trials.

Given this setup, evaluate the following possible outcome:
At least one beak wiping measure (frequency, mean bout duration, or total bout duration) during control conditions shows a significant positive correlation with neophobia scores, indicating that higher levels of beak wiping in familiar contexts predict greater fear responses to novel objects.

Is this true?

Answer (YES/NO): YES